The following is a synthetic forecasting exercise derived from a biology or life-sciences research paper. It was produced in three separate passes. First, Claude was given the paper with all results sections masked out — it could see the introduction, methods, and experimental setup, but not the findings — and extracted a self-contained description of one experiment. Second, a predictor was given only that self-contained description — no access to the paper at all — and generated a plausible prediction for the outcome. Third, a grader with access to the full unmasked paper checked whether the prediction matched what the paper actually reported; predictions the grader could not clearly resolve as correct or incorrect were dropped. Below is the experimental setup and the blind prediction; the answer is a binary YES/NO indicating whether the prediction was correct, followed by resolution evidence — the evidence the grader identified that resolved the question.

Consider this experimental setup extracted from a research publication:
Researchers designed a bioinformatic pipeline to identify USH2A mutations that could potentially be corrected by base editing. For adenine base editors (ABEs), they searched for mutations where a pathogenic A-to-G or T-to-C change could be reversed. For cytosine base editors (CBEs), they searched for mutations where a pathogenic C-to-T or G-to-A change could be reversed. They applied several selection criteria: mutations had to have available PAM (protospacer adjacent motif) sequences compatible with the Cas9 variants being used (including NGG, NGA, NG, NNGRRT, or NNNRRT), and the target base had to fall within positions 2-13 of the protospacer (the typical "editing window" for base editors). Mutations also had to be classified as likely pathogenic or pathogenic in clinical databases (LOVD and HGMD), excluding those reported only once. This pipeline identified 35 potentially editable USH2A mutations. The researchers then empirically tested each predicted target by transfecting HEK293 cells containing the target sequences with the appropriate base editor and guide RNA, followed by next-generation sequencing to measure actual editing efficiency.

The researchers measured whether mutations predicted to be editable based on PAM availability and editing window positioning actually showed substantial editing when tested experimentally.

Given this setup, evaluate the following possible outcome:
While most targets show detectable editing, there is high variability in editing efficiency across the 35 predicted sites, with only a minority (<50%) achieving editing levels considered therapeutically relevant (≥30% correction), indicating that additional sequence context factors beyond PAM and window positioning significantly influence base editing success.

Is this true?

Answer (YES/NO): YES